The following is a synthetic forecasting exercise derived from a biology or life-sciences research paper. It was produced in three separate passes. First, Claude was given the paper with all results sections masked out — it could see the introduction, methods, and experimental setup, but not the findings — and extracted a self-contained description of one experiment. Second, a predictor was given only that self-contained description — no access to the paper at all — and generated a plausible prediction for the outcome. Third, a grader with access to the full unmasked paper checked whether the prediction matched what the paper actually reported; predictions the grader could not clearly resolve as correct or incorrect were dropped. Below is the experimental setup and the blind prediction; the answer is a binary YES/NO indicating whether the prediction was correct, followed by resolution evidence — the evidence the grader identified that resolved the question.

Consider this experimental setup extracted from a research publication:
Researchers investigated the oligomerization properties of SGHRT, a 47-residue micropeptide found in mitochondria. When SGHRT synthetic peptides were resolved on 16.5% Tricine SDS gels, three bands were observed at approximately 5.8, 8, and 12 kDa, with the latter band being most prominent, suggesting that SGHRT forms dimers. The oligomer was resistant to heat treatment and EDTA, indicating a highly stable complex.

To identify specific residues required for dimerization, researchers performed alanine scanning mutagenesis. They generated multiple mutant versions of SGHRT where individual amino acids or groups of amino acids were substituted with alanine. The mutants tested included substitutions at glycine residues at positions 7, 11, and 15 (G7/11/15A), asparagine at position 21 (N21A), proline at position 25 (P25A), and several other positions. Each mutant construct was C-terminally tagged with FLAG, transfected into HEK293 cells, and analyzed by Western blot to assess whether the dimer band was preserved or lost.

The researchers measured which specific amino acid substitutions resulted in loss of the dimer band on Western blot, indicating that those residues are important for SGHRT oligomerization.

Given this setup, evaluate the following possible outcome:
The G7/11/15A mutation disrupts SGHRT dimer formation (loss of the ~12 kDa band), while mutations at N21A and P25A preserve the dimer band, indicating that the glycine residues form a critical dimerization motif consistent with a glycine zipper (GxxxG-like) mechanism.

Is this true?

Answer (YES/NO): NO